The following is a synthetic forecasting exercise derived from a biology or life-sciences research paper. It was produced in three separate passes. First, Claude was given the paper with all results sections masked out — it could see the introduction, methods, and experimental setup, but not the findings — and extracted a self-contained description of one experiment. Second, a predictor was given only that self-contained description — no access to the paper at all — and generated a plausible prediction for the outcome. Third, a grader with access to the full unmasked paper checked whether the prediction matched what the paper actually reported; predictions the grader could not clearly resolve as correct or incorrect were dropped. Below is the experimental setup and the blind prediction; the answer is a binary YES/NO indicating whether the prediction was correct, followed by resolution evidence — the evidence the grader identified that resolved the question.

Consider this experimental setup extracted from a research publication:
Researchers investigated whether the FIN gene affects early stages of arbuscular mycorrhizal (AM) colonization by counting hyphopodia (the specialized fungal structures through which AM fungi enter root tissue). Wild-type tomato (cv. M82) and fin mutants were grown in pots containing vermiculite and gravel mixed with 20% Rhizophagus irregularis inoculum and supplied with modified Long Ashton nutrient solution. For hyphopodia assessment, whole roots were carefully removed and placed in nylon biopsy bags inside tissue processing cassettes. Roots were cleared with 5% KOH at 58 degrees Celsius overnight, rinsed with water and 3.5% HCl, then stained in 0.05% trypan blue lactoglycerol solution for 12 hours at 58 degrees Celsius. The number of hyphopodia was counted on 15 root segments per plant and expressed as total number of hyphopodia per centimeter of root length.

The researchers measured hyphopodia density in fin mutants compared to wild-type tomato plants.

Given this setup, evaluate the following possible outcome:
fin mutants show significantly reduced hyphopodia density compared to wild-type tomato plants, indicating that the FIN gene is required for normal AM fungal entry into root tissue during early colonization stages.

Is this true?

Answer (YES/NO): NO